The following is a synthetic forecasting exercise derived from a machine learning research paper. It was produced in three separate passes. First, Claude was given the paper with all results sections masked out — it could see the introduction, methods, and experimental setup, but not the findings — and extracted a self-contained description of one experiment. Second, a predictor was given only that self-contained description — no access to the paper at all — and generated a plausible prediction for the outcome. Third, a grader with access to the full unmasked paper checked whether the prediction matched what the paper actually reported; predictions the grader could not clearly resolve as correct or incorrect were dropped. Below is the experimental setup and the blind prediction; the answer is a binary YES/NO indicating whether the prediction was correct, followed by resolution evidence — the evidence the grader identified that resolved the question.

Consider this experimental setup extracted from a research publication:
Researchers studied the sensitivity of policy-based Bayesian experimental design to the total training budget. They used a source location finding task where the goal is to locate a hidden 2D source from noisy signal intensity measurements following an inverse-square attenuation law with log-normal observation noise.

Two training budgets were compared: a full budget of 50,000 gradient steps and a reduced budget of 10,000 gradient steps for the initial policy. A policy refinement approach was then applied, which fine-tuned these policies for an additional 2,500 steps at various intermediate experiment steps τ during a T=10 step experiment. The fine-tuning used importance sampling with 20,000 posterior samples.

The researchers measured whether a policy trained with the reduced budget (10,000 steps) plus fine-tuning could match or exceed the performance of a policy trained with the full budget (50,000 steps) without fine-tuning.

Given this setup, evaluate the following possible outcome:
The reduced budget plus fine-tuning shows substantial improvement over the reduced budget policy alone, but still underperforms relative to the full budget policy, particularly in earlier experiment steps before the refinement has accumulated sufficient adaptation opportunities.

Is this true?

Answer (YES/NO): NO